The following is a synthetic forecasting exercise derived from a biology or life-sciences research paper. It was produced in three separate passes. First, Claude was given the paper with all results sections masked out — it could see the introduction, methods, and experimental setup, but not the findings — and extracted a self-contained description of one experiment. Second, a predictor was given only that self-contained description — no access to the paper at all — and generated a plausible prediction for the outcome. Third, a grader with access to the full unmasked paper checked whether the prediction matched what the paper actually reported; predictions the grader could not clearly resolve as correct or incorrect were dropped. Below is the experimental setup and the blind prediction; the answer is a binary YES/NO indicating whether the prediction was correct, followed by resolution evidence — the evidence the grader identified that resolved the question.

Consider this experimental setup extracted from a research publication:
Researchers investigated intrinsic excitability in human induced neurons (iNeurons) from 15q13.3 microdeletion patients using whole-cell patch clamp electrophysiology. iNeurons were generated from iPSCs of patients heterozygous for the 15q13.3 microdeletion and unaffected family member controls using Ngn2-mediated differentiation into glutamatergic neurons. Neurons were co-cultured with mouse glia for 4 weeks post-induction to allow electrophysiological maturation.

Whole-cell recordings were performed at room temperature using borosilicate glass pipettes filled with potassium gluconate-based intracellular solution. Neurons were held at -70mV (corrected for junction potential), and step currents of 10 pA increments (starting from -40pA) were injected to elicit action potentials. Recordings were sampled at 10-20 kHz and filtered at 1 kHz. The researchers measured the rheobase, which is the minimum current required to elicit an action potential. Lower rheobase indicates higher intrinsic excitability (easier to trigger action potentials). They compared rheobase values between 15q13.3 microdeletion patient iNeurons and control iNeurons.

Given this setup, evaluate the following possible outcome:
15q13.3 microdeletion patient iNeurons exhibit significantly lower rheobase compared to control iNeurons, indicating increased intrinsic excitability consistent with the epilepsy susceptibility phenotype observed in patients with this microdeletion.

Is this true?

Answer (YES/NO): NO